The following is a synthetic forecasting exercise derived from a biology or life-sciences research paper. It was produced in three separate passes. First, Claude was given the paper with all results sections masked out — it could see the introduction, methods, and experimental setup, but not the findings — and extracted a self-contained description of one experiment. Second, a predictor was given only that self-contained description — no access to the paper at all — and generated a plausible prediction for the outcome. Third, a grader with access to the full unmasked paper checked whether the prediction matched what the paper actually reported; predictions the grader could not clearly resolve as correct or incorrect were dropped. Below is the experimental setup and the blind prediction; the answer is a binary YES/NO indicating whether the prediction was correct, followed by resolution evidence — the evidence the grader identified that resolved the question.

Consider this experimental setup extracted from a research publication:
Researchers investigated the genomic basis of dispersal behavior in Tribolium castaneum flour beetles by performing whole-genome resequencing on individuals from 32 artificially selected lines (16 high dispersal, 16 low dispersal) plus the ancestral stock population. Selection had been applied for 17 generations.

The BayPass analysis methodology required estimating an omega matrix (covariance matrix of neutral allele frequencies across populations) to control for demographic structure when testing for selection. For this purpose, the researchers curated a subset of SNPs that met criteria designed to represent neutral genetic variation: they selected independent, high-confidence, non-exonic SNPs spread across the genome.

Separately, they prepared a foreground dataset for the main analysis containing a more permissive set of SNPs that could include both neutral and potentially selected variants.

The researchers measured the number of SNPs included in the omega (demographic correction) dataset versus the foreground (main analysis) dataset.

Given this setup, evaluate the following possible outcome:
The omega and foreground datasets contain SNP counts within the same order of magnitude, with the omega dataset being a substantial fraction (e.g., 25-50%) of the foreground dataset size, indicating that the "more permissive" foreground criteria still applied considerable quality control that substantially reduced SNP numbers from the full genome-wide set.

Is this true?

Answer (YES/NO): NO